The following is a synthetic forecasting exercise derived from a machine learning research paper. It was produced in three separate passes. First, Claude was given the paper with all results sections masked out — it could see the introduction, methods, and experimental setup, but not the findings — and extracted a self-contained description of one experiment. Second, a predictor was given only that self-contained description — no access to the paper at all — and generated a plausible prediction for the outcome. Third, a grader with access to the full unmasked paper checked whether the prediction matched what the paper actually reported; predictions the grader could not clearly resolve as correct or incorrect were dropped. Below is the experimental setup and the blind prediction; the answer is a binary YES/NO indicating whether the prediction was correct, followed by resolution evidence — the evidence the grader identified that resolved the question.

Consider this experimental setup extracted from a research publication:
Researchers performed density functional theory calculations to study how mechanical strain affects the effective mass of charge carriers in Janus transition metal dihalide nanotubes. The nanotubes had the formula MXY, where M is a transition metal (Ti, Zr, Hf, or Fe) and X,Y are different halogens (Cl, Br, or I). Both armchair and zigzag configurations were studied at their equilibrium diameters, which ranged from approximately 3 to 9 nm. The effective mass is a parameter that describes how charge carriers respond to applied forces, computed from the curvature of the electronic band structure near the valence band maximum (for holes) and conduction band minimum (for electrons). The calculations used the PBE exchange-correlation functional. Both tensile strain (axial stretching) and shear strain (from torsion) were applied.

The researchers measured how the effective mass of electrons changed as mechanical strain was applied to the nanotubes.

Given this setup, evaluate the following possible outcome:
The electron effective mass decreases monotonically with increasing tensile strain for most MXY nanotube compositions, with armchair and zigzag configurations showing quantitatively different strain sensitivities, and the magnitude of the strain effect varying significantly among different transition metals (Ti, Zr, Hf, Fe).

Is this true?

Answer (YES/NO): NO